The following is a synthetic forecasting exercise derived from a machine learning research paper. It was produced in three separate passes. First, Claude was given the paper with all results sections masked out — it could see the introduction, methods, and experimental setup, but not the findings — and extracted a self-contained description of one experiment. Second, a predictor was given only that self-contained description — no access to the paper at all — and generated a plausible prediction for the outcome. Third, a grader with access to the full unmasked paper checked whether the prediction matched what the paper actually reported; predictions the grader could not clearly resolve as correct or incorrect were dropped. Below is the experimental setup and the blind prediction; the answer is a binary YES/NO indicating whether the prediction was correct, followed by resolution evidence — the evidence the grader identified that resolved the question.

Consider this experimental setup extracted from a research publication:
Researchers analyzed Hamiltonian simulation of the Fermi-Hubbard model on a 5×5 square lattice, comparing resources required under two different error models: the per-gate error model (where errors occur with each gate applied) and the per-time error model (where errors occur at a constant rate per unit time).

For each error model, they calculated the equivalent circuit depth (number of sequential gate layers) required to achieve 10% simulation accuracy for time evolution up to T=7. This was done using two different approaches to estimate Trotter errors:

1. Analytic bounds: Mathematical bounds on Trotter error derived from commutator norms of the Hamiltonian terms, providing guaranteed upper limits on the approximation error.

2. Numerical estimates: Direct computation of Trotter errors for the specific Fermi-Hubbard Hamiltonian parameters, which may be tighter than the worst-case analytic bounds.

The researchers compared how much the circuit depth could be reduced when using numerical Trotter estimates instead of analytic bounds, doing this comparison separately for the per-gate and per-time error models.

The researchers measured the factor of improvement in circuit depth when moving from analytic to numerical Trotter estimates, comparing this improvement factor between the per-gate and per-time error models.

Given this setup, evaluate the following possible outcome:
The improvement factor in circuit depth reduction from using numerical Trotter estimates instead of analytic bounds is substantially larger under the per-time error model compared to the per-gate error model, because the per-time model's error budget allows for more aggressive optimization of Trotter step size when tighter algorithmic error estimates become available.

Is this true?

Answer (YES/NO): NO